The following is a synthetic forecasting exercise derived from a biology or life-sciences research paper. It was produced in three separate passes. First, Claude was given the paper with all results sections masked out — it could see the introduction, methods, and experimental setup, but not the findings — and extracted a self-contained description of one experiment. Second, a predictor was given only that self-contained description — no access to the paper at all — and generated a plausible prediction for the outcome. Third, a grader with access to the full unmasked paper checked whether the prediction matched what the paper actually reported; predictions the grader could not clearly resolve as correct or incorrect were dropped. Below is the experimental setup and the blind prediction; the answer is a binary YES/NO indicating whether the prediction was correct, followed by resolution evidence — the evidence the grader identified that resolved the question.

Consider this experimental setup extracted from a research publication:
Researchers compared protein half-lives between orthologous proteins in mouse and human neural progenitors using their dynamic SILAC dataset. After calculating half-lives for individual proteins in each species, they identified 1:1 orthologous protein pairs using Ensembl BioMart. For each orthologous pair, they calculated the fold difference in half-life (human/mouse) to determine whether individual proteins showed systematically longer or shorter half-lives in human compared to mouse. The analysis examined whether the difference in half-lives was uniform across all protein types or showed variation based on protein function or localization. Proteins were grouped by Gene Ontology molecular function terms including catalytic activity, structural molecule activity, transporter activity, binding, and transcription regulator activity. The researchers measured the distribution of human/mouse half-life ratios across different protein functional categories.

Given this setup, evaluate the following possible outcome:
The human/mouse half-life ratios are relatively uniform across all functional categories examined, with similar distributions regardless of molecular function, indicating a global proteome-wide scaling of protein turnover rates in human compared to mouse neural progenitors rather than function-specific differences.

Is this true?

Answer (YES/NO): YES